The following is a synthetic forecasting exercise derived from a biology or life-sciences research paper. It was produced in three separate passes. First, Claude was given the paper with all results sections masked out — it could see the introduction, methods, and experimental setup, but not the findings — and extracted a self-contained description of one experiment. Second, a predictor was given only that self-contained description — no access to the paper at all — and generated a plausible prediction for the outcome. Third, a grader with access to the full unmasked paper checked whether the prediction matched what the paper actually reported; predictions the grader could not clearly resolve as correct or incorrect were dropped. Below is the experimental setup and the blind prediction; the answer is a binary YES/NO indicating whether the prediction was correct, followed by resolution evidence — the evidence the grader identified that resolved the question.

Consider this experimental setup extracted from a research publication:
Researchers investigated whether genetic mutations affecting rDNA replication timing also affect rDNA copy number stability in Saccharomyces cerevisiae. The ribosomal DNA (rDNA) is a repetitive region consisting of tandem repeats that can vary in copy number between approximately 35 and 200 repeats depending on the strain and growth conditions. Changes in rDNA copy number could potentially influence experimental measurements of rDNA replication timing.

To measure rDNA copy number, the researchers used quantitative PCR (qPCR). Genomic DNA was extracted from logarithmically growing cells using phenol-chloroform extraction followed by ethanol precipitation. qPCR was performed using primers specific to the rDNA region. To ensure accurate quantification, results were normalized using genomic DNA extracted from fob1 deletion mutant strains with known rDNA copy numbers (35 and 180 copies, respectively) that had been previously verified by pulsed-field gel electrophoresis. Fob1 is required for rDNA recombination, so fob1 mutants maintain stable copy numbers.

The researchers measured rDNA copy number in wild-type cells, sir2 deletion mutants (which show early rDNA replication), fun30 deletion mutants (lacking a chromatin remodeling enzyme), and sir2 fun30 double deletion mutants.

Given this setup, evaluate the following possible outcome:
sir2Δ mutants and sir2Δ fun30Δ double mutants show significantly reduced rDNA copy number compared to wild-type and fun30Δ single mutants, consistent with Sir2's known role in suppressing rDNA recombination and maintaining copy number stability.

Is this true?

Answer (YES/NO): NO